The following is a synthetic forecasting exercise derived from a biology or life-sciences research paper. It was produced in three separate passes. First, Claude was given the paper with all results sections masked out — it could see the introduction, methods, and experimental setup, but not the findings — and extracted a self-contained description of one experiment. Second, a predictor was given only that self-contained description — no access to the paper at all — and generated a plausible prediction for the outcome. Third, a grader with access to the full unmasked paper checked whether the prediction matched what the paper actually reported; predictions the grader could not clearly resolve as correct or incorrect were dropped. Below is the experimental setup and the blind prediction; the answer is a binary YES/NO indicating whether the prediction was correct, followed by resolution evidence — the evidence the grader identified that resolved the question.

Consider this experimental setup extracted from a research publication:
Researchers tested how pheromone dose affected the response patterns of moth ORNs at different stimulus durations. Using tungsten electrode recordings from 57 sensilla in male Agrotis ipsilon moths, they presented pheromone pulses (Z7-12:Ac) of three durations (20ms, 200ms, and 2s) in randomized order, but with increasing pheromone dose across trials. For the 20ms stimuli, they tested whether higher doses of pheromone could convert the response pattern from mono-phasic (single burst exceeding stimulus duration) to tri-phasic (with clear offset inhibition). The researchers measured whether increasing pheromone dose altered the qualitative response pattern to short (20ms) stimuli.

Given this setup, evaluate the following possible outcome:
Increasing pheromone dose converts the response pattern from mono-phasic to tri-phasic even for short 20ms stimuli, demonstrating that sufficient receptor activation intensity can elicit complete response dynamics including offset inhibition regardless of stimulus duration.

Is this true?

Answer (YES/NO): NO